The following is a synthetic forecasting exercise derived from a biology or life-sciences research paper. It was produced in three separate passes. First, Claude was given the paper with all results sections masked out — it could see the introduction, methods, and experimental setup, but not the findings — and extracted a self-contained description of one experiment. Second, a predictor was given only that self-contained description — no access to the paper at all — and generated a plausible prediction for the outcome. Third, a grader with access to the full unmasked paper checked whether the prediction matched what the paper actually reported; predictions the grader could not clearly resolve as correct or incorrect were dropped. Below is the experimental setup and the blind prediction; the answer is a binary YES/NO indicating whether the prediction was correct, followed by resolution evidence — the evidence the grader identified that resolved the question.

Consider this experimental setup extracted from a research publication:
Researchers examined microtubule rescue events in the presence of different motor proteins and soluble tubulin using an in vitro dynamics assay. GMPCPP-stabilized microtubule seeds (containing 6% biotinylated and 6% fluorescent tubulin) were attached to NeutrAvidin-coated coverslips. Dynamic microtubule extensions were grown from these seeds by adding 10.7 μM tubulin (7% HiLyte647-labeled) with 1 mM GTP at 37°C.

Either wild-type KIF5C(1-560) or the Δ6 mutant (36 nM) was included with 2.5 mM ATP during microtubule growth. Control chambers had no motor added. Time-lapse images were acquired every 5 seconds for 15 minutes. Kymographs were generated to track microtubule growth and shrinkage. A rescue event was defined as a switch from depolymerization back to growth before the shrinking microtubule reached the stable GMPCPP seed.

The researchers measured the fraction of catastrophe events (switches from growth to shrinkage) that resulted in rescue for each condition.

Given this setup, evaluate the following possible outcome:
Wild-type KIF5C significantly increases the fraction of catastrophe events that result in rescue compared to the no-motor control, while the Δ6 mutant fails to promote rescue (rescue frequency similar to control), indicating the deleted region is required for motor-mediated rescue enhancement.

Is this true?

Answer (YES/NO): YES